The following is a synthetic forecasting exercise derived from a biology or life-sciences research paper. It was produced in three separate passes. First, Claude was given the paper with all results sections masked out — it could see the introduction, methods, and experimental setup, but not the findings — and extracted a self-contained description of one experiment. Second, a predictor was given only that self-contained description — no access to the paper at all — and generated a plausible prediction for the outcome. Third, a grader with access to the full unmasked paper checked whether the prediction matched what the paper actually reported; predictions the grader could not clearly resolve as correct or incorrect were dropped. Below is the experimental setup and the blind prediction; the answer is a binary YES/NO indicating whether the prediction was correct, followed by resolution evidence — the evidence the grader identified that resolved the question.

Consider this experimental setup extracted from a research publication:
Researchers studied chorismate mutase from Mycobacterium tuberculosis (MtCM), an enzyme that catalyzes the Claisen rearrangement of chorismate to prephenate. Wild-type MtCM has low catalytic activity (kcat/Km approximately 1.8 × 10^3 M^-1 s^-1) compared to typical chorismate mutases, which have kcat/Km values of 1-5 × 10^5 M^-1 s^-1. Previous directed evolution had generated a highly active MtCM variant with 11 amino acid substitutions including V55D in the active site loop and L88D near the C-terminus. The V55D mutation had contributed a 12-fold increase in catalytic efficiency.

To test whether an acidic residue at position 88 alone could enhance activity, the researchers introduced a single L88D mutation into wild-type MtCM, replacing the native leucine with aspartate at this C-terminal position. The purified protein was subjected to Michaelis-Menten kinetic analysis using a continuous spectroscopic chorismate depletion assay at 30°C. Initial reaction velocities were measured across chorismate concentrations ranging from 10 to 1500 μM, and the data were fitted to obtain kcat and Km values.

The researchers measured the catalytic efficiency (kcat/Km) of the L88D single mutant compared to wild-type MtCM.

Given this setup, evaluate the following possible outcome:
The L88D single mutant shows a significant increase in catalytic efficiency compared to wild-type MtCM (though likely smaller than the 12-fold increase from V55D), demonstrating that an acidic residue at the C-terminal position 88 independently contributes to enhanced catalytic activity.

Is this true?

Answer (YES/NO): NO